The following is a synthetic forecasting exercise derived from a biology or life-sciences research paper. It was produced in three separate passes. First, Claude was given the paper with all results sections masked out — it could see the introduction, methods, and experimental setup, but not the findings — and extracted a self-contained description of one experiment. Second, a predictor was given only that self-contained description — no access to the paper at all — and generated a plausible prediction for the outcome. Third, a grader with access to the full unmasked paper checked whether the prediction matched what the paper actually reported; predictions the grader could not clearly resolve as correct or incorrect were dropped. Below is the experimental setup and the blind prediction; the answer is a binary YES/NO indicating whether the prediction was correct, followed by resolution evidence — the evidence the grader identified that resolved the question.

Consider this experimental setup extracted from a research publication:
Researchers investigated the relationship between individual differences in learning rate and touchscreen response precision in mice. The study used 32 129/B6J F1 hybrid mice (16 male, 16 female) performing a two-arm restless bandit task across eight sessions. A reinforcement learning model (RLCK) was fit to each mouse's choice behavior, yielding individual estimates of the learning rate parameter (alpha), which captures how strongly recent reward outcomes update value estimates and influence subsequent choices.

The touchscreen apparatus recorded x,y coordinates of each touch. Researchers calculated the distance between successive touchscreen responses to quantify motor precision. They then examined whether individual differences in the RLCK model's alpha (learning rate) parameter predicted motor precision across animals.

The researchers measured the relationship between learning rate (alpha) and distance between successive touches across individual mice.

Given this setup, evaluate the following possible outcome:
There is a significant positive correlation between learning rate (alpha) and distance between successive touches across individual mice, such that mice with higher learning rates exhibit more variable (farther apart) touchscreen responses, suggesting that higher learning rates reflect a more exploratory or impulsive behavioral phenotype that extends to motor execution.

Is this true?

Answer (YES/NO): NO